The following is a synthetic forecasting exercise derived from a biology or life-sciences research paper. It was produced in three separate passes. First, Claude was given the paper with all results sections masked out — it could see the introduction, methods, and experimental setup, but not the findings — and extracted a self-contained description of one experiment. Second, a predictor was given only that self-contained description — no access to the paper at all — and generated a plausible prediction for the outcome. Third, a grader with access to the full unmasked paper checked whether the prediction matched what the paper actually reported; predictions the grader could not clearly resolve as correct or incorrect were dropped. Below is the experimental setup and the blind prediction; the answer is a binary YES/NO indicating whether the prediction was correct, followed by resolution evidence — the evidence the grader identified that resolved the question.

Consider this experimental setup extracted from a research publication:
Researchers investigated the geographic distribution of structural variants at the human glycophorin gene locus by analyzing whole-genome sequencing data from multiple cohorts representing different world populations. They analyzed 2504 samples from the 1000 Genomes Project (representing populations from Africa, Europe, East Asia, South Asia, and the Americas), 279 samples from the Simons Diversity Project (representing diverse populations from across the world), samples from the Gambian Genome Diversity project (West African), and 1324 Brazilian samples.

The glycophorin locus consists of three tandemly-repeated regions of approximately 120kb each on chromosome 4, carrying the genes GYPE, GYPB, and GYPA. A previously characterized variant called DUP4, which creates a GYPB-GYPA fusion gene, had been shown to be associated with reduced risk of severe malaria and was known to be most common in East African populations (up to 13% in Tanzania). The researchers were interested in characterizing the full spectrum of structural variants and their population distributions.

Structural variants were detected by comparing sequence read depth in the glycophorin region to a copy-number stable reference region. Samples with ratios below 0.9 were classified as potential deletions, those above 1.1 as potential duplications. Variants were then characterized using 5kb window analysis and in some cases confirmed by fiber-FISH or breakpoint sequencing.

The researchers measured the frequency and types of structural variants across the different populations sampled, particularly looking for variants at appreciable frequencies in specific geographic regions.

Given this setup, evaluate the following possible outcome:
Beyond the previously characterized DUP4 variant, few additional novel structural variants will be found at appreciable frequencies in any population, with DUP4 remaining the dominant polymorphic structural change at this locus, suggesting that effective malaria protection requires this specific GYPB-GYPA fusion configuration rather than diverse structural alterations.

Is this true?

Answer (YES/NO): NO